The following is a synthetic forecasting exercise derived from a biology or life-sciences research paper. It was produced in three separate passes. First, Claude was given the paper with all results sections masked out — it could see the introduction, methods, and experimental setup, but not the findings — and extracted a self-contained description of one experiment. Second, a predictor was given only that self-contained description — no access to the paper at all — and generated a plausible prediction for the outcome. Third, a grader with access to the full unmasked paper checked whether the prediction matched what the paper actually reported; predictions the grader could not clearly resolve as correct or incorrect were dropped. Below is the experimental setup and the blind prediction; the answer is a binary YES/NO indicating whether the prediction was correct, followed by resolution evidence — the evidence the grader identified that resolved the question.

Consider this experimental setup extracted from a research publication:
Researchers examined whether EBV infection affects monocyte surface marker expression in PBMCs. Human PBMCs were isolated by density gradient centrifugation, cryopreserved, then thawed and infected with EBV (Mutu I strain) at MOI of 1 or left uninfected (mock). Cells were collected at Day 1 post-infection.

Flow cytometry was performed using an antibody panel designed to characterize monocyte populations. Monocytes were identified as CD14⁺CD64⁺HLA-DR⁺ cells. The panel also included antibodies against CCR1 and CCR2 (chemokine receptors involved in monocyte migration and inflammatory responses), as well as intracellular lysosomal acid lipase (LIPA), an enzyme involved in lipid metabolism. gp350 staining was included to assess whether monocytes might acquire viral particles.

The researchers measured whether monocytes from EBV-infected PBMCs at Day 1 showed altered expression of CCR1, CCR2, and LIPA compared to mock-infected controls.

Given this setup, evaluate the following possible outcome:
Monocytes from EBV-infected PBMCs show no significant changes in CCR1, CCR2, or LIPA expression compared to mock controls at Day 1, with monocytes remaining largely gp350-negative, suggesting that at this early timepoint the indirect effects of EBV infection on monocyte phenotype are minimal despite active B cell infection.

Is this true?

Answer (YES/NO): NO